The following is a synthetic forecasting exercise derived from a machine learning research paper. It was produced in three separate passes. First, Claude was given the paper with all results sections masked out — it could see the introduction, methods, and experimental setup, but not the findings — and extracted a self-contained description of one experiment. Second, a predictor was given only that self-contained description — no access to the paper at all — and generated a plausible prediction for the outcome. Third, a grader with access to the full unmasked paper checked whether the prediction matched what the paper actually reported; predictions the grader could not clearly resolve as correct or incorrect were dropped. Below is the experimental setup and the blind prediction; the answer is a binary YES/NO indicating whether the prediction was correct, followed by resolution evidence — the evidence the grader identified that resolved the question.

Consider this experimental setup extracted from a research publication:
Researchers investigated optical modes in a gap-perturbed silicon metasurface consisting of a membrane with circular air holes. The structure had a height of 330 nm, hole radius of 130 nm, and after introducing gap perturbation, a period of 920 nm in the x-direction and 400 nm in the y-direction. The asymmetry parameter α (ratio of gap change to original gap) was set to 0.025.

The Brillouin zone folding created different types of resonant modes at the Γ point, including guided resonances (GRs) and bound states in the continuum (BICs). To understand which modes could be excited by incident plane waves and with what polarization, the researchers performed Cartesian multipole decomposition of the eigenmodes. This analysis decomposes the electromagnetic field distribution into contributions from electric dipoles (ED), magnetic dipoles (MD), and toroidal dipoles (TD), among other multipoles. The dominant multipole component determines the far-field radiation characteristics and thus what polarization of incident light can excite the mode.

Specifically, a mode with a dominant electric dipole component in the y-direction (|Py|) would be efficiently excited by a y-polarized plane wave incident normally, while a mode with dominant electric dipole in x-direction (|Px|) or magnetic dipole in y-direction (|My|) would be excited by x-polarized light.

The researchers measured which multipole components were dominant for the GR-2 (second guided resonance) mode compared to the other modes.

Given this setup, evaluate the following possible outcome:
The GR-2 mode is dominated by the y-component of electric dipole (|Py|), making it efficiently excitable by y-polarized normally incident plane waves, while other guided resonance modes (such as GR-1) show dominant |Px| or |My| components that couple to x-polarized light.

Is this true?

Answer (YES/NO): YES